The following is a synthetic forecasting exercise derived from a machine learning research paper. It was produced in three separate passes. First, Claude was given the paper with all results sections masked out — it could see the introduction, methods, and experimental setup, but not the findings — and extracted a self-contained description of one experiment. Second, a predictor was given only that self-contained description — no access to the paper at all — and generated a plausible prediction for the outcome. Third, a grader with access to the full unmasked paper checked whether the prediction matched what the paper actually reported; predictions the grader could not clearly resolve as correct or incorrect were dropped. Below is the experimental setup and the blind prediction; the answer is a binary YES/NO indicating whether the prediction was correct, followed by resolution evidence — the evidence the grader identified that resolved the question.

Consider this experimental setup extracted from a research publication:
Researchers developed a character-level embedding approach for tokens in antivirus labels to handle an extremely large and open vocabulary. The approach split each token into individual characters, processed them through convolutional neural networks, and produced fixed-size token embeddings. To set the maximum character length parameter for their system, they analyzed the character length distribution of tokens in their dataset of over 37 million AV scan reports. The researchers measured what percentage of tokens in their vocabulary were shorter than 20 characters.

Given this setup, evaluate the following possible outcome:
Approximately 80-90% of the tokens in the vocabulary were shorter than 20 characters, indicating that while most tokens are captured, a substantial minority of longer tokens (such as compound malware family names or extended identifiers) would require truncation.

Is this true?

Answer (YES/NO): NO